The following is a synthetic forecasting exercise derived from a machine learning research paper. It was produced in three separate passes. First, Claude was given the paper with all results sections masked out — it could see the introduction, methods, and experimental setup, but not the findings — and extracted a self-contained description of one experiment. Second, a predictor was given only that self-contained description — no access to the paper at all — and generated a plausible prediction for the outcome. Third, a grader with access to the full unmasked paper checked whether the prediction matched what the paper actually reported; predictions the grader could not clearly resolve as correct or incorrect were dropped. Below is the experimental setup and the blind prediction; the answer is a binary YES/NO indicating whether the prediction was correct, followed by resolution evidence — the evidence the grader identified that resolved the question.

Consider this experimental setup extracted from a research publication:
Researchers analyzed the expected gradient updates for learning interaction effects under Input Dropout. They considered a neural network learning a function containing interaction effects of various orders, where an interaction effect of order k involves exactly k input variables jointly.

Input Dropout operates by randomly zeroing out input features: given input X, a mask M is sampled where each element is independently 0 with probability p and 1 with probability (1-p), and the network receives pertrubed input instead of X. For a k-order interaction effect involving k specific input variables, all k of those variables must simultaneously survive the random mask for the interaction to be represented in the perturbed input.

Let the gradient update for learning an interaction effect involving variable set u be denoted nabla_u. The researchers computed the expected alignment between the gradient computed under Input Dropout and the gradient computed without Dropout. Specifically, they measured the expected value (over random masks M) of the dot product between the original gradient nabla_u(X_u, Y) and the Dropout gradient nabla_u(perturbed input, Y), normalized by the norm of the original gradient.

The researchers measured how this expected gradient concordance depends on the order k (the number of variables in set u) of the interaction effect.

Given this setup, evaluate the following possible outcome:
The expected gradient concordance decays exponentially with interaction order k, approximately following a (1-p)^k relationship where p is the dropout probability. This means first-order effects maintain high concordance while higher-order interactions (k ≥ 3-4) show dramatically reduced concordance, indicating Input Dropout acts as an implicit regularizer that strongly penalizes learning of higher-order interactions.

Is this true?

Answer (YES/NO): YES